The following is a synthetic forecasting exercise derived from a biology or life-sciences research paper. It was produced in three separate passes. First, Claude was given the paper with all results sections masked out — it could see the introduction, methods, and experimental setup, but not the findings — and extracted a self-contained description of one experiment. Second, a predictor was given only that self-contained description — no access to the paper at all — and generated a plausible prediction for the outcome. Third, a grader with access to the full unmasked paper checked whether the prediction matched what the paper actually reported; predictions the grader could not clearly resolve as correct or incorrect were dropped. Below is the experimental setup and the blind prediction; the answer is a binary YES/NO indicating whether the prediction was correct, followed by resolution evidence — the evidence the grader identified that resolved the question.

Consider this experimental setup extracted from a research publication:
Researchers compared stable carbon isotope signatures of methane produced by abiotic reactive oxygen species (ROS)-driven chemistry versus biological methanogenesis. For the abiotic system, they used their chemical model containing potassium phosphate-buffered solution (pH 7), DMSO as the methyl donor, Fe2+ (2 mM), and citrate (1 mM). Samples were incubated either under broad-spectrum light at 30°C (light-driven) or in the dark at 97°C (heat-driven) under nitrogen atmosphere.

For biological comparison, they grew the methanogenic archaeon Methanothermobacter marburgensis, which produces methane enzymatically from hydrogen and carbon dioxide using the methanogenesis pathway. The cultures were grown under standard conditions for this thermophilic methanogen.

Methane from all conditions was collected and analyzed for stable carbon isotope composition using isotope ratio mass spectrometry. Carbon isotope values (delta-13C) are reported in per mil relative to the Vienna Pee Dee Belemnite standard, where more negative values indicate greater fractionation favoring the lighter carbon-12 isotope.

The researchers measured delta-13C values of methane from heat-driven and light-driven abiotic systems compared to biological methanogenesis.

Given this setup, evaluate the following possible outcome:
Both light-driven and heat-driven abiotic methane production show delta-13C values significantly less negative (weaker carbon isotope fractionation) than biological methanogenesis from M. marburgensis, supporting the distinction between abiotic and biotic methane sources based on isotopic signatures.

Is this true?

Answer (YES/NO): YES